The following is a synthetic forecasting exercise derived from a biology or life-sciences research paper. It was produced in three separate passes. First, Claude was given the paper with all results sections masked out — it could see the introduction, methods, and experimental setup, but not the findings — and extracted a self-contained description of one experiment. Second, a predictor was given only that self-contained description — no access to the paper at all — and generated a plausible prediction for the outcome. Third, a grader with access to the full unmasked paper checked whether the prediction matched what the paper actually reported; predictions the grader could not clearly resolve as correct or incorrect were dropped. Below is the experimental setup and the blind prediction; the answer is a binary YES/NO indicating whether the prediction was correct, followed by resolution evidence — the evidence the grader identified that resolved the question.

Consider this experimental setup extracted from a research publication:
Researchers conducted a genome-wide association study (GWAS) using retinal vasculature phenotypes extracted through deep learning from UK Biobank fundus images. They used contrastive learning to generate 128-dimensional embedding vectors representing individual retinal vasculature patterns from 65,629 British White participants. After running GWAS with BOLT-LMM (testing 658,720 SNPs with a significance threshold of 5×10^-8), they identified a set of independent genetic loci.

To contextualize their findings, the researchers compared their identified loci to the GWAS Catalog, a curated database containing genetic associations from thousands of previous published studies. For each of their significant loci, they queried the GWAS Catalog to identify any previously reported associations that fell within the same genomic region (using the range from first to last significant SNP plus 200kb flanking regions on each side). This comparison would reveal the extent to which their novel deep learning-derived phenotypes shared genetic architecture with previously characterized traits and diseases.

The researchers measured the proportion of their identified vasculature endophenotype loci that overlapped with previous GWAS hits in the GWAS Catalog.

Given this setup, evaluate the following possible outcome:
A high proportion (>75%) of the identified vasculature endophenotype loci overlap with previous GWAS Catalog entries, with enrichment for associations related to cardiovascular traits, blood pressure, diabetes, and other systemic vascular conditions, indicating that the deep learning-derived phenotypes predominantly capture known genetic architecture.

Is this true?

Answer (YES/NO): NO